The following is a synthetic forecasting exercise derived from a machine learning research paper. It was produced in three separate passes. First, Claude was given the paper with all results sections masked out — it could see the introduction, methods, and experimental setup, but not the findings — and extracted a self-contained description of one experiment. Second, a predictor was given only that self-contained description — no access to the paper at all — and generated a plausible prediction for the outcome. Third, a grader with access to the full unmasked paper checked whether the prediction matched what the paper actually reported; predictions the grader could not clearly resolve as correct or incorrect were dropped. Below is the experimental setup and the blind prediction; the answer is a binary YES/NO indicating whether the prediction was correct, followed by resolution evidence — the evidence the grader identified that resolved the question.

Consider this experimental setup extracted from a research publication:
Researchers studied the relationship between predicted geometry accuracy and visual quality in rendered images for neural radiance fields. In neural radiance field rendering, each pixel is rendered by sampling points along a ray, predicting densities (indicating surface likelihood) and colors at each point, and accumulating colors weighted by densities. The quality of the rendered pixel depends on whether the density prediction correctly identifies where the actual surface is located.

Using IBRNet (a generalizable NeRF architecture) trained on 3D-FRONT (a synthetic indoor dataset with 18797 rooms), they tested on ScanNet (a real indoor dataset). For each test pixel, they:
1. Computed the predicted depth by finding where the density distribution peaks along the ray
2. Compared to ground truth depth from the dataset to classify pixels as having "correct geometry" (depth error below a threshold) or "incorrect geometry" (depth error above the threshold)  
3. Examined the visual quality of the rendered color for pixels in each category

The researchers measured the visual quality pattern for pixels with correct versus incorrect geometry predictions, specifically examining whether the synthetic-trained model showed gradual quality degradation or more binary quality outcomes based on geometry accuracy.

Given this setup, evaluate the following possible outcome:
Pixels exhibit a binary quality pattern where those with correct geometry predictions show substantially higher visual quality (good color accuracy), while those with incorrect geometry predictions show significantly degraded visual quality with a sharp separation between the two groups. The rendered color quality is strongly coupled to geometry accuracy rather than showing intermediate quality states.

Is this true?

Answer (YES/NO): YES